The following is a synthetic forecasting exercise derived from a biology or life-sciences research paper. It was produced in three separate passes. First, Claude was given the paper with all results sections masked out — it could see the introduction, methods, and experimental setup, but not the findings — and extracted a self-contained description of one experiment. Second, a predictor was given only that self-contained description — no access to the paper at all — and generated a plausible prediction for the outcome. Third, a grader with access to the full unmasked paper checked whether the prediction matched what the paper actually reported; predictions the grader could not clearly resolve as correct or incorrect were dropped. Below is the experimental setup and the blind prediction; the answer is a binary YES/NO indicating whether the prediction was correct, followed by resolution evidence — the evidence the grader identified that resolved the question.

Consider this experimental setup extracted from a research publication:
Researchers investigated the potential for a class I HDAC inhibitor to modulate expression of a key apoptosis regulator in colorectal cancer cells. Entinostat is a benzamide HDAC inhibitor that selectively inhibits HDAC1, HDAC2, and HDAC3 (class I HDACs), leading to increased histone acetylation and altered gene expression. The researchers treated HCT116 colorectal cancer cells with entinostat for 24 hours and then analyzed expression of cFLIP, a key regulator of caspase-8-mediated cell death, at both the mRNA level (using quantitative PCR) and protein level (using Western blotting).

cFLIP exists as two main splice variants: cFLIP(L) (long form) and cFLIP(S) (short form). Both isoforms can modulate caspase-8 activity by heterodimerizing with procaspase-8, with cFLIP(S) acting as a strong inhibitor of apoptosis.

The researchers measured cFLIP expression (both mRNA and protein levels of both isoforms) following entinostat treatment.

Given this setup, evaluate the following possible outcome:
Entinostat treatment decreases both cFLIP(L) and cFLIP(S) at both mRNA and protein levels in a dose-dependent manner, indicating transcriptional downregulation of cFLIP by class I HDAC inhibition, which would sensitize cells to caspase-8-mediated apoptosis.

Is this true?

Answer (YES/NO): NO